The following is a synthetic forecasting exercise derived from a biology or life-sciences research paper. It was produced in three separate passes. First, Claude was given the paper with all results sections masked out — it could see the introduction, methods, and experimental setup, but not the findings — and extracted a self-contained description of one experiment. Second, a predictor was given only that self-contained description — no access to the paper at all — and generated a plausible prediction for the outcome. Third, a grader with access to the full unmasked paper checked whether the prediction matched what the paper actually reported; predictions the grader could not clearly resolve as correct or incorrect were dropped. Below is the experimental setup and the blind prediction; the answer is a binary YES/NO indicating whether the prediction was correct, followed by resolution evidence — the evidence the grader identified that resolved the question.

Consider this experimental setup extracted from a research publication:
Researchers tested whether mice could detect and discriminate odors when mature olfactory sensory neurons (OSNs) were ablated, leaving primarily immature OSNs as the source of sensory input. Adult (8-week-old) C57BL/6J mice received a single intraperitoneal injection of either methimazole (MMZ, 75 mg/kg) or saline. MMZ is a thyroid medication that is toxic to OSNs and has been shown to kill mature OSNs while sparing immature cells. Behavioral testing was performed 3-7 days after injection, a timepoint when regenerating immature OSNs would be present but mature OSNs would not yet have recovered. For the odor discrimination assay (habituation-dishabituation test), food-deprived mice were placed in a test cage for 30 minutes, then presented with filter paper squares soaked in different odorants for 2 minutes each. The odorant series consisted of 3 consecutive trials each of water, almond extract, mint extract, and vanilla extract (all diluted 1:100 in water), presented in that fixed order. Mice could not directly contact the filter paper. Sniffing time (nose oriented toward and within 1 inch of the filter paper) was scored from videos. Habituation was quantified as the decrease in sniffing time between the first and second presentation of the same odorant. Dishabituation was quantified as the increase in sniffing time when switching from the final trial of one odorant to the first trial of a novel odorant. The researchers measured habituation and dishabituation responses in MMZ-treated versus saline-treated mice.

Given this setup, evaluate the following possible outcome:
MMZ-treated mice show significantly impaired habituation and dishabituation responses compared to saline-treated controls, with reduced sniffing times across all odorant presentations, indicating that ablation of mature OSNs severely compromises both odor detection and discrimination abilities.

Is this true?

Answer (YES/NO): NO